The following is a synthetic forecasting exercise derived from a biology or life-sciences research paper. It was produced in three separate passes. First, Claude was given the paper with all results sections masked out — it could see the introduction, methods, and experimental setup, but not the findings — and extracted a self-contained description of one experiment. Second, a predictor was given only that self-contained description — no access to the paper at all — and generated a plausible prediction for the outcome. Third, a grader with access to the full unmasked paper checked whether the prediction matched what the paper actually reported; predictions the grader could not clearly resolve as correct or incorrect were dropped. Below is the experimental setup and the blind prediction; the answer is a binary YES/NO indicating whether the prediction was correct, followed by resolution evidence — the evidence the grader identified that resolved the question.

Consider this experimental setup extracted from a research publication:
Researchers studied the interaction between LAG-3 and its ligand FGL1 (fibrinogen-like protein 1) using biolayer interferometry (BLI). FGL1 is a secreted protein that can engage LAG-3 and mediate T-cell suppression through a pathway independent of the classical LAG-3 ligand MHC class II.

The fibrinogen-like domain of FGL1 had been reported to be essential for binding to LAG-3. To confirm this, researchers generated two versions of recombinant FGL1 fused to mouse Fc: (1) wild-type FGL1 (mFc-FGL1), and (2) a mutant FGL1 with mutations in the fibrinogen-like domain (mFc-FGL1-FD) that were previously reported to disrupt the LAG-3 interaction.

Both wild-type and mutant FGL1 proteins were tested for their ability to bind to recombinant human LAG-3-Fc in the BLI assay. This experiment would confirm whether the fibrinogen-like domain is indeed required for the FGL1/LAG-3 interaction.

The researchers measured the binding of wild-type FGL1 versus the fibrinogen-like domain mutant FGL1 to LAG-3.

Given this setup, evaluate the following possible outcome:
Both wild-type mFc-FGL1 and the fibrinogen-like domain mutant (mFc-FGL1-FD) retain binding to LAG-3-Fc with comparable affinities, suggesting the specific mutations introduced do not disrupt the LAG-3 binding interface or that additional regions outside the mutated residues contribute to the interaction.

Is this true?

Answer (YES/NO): NO